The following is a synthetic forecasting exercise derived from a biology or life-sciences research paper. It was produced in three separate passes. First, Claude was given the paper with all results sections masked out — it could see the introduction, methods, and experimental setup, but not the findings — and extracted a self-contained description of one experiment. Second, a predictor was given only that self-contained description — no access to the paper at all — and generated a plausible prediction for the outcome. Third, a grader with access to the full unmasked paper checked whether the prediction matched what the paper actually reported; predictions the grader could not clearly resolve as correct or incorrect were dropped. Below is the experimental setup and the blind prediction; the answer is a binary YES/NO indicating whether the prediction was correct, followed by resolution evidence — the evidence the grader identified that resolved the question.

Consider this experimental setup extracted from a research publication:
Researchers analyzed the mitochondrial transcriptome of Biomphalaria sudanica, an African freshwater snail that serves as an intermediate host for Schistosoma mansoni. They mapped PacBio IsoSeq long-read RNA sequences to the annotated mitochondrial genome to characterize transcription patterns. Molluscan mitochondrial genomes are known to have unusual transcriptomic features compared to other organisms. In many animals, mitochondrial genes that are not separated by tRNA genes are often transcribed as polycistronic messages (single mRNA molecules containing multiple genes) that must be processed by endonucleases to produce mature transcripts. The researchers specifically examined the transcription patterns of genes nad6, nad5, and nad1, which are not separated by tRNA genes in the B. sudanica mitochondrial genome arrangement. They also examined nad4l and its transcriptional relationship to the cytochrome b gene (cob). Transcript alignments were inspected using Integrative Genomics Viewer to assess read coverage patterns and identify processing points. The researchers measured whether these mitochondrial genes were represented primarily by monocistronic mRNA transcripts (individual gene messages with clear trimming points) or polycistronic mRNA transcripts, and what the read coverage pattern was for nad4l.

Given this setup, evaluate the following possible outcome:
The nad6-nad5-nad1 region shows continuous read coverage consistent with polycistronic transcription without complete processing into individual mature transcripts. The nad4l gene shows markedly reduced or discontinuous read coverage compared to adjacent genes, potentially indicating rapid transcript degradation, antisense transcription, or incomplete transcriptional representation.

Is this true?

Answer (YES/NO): YES